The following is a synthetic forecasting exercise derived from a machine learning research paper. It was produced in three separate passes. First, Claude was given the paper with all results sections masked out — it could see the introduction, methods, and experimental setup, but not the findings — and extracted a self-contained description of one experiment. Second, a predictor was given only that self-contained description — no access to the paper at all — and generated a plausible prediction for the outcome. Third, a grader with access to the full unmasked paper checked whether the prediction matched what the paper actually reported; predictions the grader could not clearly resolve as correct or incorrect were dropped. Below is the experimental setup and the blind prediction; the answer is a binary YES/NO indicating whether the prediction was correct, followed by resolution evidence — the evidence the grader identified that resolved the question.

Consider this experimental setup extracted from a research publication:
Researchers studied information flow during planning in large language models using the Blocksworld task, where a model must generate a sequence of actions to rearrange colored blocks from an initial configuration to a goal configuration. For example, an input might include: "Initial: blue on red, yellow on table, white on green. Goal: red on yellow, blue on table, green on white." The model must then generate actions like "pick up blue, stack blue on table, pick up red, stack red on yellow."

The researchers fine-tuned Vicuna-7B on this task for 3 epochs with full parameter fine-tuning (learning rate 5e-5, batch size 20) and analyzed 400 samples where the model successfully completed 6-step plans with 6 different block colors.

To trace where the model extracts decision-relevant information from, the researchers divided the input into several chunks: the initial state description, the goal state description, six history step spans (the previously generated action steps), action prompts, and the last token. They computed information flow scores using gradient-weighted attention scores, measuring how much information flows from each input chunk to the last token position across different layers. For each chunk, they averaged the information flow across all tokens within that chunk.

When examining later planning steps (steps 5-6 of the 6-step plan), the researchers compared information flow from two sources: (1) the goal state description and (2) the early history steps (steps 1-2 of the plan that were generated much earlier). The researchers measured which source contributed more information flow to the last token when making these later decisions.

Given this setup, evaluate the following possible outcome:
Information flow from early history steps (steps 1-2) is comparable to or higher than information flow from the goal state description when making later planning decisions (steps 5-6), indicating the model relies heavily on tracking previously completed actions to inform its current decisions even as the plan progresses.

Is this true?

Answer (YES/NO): NO